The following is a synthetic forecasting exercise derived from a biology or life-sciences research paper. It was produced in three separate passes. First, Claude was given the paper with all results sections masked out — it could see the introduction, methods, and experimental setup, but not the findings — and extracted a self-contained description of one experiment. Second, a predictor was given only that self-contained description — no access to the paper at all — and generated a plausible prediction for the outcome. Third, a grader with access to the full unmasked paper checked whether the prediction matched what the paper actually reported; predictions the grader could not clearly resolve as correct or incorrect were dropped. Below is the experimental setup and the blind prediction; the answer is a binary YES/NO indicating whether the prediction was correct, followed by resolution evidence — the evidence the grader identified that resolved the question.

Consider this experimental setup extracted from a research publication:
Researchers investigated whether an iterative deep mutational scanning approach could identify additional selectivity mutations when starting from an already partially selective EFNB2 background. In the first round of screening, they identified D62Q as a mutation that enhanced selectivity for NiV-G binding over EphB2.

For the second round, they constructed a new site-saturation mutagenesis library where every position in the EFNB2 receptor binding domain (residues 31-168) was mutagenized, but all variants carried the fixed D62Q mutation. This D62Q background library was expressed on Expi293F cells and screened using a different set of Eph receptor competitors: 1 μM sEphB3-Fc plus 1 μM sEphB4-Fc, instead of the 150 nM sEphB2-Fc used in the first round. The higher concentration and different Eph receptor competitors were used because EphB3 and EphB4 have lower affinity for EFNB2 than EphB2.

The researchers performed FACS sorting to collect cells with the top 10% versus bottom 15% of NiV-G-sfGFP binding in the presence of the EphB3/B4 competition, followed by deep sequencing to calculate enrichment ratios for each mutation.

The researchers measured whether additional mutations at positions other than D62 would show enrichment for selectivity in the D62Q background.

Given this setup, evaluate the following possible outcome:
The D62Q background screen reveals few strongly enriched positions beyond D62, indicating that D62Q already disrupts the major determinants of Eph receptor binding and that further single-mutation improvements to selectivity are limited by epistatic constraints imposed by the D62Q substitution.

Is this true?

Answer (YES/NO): NO